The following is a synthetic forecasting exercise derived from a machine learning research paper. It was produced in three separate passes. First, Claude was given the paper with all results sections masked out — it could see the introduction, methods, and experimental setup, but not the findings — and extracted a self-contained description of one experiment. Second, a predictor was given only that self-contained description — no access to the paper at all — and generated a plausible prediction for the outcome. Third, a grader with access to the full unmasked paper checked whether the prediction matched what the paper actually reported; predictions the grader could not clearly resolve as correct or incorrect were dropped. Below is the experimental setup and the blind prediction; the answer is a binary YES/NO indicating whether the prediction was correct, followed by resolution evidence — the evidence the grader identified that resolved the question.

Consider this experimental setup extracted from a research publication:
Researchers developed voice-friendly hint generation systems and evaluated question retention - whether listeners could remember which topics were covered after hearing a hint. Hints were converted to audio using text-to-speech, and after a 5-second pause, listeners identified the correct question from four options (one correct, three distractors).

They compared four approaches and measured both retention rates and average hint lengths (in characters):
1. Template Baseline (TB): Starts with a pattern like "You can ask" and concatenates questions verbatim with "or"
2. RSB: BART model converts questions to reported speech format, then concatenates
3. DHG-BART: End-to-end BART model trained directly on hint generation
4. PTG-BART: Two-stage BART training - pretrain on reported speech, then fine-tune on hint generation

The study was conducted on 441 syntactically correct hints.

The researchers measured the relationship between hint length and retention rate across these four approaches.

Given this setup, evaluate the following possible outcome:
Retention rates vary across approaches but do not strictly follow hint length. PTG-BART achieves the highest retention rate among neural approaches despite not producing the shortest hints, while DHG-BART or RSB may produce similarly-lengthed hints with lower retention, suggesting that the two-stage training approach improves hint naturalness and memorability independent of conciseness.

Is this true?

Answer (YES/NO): YES